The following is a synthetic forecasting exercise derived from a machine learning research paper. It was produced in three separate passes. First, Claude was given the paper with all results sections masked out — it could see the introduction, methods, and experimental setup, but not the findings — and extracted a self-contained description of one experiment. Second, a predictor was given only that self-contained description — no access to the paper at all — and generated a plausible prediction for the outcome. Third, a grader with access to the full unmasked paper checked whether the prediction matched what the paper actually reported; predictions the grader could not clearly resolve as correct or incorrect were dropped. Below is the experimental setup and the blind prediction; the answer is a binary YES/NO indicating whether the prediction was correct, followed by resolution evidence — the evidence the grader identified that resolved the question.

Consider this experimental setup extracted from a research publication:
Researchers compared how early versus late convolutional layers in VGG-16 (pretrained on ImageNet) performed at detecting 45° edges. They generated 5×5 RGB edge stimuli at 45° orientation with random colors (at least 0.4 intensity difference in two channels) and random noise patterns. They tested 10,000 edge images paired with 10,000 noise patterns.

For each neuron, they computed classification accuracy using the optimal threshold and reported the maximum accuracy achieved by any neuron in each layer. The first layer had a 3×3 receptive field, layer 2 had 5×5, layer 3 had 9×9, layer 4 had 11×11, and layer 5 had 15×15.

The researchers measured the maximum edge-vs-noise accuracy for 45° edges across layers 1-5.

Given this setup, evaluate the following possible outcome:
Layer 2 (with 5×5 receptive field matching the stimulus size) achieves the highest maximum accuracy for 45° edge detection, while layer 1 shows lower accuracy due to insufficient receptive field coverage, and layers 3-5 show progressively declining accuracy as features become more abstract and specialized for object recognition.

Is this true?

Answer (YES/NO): NO